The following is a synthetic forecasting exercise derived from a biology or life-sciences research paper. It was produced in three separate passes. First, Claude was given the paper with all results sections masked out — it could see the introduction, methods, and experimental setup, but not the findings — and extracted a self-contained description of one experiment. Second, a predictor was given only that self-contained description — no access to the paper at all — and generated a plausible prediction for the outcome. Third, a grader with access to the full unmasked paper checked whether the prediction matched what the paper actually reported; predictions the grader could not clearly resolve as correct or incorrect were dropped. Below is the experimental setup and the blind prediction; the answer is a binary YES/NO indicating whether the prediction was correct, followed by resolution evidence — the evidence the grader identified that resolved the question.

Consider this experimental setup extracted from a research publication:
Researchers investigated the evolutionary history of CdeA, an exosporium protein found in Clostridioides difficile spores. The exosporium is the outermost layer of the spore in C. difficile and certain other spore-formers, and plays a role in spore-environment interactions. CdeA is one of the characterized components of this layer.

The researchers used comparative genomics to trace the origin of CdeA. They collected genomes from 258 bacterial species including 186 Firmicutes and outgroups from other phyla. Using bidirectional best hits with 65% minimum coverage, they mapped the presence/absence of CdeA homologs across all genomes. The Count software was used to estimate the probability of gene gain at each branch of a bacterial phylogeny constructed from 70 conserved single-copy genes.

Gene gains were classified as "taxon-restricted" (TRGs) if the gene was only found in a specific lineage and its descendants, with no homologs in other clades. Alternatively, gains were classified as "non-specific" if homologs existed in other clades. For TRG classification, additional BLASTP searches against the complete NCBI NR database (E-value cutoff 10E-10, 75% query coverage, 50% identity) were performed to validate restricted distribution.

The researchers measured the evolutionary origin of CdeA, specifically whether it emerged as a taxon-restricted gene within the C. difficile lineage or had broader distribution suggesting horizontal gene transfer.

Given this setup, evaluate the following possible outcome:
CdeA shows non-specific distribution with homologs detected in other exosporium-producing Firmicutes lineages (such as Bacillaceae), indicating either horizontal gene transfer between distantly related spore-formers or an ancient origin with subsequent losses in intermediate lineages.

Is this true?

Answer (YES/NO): NO